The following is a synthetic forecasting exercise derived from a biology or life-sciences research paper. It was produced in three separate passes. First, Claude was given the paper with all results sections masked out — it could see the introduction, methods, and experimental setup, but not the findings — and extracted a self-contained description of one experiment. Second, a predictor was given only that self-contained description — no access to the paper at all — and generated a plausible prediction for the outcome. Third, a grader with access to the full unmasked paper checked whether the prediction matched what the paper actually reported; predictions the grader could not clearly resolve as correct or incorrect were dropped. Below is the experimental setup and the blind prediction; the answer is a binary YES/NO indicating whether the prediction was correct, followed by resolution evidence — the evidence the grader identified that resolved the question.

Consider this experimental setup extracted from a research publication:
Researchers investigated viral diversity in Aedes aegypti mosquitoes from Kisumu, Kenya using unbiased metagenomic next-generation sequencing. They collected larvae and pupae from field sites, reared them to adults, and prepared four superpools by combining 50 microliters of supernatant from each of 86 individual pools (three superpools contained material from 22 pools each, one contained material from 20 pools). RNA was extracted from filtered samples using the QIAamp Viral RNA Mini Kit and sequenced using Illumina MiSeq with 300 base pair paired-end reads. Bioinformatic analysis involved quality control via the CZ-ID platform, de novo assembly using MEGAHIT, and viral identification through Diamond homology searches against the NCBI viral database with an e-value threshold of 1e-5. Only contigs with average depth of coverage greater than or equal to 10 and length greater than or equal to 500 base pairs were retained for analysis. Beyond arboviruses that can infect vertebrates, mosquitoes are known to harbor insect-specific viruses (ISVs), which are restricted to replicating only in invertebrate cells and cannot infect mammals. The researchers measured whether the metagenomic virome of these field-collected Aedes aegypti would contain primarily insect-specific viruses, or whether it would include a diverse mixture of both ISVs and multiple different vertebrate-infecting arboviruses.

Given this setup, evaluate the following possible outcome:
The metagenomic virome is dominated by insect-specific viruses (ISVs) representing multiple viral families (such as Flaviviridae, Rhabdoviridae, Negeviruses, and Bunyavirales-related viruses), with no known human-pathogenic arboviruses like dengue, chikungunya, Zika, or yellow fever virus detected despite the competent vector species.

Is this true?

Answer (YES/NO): NO